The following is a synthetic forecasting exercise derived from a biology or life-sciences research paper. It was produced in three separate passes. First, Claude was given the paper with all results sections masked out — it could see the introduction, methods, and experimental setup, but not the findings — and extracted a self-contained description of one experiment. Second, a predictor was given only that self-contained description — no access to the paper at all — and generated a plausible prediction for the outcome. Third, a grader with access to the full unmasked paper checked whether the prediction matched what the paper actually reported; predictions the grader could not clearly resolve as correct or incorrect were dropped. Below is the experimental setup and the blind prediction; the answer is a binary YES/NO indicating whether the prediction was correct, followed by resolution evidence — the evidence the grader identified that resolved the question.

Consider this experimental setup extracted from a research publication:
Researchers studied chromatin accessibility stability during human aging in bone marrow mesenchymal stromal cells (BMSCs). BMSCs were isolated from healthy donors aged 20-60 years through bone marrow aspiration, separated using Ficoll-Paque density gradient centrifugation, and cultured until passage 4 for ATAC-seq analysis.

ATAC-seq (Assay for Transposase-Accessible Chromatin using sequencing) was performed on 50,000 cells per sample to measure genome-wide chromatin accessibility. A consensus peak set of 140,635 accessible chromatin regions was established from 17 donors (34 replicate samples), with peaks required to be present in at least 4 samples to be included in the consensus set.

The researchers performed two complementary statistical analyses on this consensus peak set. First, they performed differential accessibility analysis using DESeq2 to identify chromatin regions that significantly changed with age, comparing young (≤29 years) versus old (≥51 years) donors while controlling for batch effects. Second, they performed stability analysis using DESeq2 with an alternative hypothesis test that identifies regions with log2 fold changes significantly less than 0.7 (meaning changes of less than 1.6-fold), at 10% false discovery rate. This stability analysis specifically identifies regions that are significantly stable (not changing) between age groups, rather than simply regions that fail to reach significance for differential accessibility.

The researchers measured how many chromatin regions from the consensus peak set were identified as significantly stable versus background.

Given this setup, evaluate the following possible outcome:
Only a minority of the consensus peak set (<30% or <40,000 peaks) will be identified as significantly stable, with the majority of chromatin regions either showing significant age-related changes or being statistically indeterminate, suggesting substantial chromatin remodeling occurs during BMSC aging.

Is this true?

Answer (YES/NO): YES